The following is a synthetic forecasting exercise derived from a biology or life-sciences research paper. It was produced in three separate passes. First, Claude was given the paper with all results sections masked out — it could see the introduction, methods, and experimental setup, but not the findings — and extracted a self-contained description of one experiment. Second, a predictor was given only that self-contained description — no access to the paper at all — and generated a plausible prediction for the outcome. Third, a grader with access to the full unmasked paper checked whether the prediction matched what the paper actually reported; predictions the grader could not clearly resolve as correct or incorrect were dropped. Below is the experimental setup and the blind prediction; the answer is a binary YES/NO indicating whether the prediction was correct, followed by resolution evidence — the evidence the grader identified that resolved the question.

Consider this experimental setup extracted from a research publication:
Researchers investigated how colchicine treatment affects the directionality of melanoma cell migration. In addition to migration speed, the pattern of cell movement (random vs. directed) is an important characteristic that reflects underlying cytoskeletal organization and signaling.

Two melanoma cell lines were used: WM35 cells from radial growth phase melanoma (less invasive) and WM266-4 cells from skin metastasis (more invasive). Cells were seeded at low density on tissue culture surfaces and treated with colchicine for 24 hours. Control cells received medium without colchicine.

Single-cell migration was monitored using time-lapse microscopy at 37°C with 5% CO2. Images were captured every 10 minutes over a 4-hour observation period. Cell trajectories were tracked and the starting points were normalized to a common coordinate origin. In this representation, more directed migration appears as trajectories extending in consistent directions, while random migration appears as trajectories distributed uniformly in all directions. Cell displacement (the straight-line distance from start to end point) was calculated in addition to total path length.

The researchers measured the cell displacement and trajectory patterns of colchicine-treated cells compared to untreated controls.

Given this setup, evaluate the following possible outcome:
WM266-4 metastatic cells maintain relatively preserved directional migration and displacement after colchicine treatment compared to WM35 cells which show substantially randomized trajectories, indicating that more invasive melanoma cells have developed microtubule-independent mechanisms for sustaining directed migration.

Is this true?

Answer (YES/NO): NO